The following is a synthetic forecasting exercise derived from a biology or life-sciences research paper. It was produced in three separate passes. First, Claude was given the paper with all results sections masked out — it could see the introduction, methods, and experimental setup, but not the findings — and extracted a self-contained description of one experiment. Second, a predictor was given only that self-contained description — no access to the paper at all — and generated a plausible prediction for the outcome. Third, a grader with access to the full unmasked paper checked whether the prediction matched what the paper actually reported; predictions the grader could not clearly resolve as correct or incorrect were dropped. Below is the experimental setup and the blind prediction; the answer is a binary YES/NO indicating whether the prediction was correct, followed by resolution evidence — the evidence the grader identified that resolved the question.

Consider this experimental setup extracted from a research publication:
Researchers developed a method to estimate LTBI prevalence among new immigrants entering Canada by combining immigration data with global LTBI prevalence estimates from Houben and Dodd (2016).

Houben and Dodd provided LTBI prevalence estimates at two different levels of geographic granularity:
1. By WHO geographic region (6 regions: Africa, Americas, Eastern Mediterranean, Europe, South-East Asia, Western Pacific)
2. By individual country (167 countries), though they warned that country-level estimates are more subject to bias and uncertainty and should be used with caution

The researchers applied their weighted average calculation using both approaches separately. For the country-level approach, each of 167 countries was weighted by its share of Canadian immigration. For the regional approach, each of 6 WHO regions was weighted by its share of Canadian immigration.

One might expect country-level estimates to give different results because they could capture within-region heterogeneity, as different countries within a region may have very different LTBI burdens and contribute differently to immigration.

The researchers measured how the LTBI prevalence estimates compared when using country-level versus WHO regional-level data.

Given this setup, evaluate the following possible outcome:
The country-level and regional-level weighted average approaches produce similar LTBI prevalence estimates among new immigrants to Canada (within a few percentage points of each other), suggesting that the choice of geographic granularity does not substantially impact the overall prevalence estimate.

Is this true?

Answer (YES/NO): YES